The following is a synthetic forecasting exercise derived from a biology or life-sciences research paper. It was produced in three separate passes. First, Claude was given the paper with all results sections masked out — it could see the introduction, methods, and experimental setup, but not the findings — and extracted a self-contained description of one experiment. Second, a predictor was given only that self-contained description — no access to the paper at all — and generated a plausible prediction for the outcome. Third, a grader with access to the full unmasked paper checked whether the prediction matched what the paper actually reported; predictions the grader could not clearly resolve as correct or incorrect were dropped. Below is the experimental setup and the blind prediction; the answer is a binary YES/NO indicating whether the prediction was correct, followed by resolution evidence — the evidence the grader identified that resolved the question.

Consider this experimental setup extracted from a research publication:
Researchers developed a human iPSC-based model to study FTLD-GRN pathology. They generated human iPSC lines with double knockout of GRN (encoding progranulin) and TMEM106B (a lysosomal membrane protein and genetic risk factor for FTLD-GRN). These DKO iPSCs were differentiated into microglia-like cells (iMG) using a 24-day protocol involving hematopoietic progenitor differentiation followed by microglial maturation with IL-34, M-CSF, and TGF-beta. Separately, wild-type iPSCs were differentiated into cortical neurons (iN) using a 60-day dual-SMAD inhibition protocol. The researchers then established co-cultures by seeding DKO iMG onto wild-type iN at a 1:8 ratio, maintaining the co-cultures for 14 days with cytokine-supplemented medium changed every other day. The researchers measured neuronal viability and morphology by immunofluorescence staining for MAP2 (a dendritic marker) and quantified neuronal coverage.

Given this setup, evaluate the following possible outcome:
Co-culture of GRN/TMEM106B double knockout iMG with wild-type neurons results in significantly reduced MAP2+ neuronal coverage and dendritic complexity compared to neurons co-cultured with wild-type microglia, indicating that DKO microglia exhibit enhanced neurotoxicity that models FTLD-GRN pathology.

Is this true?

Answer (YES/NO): YES